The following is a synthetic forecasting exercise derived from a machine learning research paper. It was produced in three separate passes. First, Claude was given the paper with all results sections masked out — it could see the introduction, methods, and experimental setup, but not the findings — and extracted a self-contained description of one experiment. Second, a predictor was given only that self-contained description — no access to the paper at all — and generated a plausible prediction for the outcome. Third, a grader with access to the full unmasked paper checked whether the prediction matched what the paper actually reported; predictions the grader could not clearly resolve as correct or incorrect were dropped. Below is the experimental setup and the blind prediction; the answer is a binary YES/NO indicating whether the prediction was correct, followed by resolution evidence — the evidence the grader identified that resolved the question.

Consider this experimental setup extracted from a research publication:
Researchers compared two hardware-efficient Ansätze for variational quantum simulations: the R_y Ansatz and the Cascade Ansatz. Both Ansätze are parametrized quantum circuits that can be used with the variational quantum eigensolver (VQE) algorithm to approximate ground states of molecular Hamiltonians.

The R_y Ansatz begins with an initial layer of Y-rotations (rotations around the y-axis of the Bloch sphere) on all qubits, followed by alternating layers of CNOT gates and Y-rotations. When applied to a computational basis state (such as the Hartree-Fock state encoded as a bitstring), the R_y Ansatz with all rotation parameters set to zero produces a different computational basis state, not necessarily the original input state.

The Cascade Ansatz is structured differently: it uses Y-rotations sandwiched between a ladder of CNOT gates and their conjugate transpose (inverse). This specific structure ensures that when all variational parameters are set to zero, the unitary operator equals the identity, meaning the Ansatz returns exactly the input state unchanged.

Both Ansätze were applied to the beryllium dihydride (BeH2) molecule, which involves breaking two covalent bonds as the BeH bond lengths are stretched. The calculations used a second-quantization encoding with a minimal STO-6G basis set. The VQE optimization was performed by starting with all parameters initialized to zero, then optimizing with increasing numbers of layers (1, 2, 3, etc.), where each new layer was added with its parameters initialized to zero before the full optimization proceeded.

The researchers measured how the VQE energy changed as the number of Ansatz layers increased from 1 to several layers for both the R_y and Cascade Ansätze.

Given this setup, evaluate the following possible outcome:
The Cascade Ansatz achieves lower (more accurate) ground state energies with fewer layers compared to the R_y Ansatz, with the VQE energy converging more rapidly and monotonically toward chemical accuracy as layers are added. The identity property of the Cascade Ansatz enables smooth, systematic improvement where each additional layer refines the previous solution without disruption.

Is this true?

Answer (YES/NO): YES